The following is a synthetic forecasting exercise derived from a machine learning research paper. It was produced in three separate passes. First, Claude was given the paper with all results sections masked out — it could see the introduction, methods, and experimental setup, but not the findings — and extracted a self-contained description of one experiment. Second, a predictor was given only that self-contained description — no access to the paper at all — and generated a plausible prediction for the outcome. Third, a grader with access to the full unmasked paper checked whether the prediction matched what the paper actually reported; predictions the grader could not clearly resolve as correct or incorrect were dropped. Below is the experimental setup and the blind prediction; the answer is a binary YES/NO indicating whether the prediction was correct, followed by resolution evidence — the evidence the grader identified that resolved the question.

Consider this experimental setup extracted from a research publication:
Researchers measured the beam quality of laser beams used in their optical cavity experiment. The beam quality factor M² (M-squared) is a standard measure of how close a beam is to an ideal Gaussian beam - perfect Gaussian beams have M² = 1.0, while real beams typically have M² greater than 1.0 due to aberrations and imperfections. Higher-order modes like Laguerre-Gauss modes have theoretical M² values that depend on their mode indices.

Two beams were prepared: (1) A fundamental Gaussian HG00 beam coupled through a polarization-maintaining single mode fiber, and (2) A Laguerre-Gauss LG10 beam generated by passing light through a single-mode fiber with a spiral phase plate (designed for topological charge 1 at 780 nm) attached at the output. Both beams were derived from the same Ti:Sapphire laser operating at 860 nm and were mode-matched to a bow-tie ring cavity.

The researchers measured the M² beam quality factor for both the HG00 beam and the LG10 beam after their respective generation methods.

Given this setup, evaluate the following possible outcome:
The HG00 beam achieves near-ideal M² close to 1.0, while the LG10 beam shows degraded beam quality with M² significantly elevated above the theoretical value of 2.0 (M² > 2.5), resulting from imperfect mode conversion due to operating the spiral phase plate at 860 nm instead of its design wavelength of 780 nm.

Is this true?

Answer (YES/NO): NO